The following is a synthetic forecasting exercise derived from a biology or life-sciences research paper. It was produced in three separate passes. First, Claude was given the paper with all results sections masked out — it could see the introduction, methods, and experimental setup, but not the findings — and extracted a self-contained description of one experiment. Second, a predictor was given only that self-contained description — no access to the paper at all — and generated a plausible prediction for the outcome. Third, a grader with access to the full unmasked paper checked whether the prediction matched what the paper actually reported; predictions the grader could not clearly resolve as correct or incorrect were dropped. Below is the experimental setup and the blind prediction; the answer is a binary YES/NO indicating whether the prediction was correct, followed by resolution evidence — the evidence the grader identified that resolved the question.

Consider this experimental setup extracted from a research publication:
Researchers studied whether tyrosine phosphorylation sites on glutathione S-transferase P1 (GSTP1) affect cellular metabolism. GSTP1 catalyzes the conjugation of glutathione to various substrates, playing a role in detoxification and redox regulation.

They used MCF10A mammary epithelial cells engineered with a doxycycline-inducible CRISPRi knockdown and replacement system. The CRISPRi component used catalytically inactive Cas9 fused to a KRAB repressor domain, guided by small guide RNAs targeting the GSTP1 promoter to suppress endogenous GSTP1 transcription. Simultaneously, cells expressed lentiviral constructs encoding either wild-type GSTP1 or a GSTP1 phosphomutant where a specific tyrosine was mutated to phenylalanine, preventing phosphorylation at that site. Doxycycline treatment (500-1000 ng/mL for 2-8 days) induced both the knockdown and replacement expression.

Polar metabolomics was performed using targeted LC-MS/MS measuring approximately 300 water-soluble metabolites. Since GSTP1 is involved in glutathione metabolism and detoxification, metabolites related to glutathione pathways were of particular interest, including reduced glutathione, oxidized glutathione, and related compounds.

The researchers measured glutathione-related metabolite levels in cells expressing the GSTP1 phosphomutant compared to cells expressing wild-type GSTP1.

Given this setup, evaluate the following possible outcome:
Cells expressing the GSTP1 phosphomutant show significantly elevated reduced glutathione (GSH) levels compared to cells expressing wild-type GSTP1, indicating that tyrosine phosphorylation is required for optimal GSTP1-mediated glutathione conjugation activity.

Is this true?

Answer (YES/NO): NO